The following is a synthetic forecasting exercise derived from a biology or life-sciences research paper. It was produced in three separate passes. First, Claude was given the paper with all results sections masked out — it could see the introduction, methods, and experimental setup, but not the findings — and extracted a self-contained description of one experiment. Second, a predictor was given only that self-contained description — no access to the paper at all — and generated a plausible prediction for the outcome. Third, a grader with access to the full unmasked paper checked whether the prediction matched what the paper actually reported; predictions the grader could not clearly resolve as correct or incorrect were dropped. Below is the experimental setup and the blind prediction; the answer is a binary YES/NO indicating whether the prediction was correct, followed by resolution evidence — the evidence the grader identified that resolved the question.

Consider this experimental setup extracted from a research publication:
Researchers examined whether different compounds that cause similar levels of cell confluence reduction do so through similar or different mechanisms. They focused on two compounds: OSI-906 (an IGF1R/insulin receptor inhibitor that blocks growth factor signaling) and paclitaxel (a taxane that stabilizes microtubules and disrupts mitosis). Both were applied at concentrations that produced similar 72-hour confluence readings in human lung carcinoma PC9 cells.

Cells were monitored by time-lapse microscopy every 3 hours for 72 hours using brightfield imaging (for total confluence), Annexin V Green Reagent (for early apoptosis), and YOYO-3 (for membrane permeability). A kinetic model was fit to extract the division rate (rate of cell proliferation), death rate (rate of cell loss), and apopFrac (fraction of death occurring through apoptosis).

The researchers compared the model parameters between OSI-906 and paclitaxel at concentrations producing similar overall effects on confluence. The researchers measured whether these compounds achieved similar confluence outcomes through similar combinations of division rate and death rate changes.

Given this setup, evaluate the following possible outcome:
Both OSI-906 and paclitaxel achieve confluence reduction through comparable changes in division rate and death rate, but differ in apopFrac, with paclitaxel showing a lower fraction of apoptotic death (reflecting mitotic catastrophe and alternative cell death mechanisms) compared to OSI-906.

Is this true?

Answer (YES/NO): NO